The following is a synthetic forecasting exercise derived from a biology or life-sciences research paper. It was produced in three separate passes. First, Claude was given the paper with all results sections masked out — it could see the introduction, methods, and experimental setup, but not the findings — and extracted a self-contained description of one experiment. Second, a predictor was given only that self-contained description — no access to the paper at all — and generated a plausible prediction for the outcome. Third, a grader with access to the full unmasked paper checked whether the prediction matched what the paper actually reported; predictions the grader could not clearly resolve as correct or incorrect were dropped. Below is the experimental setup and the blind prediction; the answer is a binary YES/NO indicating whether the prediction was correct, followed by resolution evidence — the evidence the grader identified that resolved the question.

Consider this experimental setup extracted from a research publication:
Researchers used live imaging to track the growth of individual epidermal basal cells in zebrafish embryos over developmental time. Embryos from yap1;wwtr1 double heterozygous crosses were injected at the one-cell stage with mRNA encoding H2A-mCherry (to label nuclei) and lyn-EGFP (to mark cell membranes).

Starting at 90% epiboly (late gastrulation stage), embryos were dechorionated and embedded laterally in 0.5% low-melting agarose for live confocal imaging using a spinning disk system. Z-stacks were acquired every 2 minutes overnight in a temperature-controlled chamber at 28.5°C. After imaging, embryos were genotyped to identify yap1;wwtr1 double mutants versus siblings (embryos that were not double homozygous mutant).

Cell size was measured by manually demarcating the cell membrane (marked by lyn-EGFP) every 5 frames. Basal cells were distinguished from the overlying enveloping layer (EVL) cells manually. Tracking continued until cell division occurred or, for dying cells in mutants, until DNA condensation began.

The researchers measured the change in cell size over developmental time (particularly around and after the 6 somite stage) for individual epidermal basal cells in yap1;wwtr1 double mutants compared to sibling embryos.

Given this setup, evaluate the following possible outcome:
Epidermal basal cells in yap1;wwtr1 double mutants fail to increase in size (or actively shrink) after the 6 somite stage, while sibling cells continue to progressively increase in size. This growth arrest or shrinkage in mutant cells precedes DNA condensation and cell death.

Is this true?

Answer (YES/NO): YES